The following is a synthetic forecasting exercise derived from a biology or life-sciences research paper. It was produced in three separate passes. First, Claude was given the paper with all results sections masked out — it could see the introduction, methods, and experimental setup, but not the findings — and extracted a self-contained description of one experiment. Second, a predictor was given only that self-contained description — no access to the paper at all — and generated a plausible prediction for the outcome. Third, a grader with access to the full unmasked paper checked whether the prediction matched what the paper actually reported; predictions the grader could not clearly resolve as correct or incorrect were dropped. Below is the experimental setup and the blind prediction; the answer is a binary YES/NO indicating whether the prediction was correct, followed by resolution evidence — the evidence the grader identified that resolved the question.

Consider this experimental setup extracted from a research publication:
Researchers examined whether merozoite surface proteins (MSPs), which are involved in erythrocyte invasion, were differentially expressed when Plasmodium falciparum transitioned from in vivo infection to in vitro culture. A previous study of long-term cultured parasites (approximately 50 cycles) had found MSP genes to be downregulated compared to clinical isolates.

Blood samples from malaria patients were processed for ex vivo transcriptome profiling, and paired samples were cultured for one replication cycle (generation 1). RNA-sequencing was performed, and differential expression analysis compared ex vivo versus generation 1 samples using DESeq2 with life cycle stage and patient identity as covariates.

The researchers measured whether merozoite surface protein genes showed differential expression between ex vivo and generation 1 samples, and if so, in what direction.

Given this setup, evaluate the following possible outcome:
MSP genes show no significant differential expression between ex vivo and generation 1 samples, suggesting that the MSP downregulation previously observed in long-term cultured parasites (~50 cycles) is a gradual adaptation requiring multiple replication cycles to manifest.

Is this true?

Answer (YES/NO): NO